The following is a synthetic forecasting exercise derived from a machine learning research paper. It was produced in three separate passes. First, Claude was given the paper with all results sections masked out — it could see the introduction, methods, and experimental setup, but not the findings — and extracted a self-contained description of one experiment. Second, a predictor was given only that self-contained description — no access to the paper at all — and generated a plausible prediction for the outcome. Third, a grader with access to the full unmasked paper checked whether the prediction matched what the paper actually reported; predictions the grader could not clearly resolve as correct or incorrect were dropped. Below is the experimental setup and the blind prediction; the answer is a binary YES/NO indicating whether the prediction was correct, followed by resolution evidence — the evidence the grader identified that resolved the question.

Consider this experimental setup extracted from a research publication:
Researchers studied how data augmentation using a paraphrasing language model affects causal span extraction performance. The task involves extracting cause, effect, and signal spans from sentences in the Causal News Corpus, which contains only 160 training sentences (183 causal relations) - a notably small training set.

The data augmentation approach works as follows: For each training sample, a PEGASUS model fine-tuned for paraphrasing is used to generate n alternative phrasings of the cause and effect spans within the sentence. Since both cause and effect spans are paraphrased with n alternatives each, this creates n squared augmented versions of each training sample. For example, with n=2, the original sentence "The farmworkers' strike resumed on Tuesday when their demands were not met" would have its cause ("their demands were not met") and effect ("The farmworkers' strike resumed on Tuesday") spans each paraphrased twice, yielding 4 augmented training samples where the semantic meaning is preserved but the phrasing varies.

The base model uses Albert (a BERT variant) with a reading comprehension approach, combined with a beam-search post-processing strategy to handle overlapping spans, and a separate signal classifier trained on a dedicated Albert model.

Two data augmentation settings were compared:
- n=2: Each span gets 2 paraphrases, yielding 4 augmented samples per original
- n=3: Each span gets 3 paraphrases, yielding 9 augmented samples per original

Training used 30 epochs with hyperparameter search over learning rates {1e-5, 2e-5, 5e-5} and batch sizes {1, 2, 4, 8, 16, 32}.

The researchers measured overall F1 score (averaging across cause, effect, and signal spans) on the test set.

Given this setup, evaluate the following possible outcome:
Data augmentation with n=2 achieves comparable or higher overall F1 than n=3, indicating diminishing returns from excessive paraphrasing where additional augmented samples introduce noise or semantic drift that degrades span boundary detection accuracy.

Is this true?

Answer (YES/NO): NO